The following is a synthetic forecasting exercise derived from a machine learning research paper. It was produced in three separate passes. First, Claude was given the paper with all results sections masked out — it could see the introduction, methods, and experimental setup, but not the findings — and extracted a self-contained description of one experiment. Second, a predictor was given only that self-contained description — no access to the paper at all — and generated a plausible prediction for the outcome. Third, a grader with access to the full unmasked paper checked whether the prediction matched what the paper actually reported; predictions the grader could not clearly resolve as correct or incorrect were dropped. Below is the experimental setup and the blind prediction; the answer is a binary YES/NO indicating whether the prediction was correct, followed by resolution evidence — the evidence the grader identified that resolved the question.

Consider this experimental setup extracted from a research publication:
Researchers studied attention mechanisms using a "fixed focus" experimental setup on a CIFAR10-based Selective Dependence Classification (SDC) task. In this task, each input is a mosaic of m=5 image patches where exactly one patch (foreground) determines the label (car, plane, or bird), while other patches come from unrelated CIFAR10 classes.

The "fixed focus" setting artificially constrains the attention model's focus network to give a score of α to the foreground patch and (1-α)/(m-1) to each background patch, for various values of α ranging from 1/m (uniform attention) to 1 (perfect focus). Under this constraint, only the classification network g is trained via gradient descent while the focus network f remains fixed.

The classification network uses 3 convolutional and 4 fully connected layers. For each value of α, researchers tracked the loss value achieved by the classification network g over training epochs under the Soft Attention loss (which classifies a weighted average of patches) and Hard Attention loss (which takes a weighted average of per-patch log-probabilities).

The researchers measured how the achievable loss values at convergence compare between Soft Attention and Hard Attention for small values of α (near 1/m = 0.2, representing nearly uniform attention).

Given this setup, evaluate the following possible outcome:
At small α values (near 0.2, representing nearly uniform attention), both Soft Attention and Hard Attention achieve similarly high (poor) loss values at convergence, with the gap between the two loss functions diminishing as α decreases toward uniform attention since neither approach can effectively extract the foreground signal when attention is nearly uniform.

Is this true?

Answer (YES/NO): NO